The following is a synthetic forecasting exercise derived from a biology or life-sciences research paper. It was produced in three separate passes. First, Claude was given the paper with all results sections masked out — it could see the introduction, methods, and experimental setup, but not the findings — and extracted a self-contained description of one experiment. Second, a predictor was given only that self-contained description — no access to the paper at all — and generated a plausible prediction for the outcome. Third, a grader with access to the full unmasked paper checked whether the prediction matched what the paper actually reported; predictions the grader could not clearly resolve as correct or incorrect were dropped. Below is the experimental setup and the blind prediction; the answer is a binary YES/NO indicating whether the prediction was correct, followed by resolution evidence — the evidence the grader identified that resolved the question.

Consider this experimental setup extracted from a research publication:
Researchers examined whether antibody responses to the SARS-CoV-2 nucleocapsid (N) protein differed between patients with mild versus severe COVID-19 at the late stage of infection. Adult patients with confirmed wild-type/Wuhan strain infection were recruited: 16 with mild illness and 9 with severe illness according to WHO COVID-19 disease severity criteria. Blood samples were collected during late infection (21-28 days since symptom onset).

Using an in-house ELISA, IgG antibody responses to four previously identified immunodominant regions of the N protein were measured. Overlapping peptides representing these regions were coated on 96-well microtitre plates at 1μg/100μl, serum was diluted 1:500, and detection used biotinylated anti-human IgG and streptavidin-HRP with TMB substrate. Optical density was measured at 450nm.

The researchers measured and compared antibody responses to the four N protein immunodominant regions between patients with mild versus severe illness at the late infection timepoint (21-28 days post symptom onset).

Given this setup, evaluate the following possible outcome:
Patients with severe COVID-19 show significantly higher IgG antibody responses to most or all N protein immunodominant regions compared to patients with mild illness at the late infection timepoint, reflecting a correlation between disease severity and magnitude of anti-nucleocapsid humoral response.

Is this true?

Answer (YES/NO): YES